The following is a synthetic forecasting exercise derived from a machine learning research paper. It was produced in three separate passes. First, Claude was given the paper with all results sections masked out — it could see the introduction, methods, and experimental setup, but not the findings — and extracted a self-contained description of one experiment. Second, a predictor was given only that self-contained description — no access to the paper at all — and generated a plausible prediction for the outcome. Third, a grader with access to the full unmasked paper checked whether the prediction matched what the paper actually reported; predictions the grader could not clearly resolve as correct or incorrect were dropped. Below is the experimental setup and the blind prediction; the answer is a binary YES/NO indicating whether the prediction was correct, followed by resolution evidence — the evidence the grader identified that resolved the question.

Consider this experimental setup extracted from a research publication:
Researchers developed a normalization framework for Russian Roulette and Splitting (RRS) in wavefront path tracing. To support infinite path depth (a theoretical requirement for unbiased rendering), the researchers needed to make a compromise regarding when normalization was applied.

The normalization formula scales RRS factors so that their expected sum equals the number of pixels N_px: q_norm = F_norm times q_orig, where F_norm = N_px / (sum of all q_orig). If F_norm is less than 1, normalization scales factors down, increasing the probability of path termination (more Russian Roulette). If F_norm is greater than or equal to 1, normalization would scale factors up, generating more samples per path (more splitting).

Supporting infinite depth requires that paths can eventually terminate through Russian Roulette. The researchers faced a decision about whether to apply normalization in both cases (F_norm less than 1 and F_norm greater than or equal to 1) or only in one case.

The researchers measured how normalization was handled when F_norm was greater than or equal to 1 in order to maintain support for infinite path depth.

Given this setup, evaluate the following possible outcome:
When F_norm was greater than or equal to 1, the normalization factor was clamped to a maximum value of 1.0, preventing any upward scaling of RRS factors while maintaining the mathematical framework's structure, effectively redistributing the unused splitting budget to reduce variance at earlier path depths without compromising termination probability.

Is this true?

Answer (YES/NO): NO